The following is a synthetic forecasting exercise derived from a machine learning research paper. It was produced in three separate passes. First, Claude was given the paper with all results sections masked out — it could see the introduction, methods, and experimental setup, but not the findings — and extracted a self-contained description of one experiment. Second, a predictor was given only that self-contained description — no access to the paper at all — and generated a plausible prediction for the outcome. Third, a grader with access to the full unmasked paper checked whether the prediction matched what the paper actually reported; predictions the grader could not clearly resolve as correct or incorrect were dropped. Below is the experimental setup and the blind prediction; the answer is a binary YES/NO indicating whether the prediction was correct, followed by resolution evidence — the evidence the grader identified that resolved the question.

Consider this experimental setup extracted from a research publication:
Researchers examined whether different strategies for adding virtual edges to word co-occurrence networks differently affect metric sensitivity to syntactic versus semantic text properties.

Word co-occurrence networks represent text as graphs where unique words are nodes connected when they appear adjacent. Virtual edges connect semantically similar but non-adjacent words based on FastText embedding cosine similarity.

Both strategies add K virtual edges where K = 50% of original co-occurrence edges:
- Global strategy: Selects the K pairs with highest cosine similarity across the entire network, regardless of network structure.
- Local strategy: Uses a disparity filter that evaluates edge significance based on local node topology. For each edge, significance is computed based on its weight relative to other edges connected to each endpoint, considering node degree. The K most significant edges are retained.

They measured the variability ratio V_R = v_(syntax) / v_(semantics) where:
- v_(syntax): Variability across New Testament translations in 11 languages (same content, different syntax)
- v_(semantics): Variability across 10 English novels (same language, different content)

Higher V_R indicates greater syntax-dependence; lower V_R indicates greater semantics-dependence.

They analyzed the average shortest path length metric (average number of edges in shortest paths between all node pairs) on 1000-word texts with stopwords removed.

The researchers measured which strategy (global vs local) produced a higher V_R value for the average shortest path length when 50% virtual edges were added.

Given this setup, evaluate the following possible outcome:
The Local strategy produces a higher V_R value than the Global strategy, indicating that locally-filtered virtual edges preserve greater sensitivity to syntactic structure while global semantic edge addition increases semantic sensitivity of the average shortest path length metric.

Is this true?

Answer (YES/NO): NO